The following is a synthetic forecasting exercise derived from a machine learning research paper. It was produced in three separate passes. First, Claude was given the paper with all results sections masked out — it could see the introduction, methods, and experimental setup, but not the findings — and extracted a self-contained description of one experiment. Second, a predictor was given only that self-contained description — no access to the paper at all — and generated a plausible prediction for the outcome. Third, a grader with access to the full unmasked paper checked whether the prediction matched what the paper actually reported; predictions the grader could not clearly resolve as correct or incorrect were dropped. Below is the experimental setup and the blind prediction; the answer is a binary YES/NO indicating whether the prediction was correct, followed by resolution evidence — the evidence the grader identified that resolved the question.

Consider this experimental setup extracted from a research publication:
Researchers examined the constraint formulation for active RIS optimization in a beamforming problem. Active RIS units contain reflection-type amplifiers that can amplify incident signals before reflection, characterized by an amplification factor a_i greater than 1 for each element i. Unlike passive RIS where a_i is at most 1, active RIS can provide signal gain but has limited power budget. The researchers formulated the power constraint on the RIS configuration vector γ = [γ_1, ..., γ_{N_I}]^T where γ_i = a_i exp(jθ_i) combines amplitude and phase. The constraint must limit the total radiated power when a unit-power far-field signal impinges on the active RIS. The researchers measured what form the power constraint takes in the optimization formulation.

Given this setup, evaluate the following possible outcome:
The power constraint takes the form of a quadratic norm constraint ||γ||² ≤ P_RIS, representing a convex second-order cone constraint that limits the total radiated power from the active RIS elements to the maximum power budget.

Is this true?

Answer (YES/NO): YES